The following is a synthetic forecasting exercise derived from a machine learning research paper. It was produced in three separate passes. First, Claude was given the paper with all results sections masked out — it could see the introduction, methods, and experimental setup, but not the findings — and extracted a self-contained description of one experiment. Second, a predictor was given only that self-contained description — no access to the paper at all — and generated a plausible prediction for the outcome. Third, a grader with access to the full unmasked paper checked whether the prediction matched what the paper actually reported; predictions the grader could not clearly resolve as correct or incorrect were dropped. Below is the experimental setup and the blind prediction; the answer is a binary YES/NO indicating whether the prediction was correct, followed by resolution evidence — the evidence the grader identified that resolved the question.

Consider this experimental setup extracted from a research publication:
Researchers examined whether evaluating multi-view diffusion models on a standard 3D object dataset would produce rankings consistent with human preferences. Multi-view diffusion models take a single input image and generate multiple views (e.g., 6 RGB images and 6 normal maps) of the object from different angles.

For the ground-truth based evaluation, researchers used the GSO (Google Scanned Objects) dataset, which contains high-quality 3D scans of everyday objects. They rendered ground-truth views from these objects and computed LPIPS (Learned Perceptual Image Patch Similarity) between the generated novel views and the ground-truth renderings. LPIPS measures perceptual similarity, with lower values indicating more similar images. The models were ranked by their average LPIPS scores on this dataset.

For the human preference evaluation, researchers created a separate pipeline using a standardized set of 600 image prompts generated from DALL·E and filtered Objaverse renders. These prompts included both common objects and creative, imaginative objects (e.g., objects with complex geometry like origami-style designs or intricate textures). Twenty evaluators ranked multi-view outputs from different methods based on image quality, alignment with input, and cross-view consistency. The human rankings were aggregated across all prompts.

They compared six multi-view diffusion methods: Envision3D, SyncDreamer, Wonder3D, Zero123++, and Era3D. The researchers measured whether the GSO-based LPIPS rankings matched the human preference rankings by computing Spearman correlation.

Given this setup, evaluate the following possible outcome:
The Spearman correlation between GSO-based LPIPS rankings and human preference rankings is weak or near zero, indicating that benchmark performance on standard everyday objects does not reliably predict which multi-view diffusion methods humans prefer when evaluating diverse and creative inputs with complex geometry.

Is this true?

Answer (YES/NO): NO